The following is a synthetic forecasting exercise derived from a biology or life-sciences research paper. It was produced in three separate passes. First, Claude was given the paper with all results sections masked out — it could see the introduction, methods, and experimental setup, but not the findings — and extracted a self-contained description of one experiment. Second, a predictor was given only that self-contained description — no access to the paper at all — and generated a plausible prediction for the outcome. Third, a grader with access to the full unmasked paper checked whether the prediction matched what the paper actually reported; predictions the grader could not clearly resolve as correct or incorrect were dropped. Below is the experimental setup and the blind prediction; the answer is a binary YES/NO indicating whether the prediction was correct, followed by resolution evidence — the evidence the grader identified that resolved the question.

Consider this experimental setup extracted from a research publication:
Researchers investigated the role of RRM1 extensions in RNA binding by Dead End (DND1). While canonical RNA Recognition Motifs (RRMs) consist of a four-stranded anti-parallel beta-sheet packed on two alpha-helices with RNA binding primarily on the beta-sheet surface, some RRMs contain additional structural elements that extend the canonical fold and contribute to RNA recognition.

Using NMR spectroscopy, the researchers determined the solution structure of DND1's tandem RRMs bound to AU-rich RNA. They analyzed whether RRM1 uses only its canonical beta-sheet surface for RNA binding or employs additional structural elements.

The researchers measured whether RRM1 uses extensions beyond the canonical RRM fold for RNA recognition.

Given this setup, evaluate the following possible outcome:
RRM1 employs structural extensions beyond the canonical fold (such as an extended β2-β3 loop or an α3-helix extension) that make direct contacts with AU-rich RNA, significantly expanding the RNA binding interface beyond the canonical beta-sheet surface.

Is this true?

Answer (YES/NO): YES